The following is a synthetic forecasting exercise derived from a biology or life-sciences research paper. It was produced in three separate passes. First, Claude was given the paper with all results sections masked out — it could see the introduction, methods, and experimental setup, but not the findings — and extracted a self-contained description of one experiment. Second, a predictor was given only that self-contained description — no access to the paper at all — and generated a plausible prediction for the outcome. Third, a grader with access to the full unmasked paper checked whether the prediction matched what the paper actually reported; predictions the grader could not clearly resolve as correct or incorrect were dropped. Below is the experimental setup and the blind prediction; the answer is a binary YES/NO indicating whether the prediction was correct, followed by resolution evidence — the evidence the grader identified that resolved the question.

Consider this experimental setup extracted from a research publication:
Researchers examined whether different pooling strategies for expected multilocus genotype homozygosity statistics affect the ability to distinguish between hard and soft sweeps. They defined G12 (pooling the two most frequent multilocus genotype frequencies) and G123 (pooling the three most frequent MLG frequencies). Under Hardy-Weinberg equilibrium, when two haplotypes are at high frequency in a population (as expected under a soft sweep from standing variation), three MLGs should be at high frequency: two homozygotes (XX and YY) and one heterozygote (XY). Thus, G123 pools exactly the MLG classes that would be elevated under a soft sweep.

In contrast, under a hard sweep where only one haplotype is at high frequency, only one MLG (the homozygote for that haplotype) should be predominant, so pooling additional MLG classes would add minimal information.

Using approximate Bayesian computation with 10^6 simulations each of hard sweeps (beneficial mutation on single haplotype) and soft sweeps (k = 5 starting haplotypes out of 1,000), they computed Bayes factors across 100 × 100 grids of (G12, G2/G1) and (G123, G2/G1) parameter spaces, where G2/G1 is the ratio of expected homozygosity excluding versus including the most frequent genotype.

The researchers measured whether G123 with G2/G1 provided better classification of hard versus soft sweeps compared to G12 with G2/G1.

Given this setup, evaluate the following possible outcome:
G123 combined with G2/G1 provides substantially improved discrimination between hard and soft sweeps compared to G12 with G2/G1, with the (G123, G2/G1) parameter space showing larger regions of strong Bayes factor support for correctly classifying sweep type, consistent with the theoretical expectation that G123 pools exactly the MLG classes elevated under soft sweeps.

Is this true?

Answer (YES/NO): NO